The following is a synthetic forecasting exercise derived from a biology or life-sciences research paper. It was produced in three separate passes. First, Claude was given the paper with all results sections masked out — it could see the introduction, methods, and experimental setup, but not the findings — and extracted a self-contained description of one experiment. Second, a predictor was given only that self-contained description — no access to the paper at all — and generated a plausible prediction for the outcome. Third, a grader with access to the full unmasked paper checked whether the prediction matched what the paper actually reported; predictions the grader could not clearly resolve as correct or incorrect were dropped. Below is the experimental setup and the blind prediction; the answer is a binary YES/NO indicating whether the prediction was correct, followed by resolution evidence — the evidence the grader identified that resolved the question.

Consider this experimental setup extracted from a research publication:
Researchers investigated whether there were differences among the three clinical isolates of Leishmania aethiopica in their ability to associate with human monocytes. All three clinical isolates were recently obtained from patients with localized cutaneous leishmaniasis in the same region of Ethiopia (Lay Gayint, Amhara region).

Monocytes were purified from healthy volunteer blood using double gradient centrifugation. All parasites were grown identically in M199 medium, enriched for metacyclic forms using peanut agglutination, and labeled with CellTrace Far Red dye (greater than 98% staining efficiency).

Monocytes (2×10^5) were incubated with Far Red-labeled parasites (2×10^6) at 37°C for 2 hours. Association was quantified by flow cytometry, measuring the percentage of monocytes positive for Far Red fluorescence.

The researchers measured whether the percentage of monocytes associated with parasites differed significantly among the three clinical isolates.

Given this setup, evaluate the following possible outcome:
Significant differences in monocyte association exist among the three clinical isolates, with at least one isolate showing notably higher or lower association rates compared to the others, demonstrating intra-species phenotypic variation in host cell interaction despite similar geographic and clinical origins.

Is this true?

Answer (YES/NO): NO